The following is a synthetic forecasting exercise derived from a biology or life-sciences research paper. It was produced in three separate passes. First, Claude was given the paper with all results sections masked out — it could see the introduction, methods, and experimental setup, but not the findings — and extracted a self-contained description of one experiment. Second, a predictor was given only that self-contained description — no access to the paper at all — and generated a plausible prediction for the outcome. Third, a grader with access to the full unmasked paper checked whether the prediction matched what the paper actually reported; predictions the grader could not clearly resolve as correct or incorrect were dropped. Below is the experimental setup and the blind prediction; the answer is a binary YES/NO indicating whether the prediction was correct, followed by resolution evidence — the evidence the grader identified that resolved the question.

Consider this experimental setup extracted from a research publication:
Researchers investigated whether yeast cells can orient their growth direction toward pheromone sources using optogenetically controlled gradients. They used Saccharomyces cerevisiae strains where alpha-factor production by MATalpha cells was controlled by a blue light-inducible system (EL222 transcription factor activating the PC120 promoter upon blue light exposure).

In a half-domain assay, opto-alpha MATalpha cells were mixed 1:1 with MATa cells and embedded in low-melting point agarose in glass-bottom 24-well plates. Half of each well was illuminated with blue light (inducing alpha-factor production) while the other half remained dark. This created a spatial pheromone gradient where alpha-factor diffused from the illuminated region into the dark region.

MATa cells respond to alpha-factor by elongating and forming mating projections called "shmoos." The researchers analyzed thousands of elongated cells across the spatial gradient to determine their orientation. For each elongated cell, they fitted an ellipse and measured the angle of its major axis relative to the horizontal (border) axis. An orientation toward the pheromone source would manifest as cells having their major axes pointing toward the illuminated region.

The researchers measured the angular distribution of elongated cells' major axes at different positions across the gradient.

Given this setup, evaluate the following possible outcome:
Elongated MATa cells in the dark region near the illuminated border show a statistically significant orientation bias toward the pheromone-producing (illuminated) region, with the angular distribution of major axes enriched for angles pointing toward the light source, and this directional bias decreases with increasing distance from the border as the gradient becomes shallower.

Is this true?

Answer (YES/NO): NO